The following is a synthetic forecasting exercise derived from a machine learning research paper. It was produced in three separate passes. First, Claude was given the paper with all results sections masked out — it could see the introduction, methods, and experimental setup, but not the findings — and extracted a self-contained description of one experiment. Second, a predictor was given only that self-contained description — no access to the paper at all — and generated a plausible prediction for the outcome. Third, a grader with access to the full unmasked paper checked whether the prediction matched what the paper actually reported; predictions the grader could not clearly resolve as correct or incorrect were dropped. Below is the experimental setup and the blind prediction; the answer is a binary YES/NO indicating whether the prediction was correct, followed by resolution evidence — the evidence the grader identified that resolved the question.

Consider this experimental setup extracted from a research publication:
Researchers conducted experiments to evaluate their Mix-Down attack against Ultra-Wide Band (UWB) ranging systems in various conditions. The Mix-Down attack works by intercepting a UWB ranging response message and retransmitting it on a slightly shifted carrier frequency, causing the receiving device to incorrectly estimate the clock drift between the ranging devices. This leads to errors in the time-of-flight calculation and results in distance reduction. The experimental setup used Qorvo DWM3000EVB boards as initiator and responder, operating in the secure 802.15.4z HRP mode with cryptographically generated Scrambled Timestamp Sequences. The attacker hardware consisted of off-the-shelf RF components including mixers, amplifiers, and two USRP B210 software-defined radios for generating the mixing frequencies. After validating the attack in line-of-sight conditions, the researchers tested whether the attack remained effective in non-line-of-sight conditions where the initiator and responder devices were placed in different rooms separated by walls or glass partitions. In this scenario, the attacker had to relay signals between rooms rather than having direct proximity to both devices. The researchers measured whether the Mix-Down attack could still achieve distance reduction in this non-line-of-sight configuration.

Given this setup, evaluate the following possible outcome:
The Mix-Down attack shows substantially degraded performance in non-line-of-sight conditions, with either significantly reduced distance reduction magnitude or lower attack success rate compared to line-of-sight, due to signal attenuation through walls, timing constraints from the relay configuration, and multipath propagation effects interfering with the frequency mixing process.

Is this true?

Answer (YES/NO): NO